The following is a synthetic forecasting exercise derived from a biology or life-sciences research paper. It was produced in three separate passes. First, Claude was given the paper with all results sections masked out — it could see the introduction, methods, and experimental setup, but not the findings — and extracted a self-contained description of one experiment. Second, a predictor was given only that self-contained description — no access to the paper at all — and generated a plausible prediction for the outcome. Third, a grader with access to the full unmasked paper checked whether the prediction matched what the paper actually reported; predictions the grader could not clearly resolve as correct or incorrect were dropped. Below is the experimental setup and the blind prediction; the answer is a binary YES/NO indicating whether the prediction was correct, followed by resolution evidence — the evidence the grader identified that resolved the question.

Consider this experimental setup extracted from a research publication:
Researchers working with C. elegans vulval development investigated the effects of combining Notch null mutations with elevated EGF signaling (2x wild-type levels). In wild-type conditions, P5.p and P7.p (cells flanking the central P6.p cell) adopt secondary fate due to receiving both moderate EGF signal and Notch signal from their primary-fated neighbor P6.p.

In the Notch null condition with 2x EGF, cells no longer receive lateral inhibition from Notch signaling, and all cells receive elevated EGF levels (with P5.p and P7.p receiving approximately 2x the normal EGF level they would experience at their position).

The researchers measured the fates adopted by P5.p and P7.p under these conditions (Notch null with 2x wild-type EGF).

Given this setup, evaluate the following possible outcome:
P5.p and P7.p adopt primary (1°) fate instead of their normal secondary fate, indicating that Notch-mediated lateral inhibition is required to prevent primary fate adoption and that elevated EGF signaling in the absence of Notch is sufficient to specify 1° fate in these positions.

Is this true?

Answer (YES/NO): YES